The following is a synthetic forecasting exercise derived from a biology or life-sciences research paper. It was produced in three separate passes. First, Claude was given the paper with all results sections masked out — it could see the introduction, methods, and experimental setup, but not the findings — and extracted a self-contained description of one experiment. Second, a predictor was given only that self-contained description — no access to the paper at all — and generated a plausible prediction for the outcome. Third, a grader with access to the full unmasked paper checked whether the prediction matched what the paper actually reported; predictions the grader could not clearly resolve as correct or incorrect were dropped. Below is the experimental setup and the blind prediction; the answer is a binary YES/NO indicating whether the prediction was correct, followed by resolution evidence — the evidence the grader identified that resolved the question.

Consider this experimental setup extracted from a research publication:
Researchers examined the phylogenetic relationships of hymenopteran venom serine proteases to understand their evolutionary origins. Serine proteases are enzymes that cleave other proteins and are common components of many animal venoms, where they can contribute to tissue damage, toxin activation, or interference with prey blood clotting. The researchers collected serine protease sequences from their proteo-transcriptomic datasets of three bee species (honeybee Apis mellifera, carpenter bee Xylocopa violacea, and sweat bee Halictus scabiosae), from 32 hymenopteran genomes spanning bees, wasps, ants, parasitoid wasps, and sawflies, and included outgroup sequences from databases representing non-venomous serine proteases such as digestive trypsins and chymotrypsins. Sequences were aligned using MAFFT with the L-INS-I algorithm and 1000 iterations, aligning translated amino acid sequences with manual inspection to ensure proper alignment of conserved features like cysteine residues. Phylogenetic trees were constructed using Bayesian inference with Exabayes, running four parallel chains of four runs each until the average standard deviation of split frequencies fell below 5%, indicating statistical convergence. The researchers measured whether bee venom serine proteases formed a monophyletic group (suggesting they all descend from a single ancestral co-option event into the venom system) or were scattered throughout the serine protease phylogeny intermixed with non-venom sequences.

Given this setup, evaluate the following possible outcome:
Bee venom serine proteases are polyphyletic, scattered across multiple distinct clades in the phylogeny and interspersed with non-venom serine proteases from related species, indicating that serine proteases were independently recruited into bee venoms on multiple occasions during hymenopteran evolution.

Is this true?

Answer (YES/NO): YES